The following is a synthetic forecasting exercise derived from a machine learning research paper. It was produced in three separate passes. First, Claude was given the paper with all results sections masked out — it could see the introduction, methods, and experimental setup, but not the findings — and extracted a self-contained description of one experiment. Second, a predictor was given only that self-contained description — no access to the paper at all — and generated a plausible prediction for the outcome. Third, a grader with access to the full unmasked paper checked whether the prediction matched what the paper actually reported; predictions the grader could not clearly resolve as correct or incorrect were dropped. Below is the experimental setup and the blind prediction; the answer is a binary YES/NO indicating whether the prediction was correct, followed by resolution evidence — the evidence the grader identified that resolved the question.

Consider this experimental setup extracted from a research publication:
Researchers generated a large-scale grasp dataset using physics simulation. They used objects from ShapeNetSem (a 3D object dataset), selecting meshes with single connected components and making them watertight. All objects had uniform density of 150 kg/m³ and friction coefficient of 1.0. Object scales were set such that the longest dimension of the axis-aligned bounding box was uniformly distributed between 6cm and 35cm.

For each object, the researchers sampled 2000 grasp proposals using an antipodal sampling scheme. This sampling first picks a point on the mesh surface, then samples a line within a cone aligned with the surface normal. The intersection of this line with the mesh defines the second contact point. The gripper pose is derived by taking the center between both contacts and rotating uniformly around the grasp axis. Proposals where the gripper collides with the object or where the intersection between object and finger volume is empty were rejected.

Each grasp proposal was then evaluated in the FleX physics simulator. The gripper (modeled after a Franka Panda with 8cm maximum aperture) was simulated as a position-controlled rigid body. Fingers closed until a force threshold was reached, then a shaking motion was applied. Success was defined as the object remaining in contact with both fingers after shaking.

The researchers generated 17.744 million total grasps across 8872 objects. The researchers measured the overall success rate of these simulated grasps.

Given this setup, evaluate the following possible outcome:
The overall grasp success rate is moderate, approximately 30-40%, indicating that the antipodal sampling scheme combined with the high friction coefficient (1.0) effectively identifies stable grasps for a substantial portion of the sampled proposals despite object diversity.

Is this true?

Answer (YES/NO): NO